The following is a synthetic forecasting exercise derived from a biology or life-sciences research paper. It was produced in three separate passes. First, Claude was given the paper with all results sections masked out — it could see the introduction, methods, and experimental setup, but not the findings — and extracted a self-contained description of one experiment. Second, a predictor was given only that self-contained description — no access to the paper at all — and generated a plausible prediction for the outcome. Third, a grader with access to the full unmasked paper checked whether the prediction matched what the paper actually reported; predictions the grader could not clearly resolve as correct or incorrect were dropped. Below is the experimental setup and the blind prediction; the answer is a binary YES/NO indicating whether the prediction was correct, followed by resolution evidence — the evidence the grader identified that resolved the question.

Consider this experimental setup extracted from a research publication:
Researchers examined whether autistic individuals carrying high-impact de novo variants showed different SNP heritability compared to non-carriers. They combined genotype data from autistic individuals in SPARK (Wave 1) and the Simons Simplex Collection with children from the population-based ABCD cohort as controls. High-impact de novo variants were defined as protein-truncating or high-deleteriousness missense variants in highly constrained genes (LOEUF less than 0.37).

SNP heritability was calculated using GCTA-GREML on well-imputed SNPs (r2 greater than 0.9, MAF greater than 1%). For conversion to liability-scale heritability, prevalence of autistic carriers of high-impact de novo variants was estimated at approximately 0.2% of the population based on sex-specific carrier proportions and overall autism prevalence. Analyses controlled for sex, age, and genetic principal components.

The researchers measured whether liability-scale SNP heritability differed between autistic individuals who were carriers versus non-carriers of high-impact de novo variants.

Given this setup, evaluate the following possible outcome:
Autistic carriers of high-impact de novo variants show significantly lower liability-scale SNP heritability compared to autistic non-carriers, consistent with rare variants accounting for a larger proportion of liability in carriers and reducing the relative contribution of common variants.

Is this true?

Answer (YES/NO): NO